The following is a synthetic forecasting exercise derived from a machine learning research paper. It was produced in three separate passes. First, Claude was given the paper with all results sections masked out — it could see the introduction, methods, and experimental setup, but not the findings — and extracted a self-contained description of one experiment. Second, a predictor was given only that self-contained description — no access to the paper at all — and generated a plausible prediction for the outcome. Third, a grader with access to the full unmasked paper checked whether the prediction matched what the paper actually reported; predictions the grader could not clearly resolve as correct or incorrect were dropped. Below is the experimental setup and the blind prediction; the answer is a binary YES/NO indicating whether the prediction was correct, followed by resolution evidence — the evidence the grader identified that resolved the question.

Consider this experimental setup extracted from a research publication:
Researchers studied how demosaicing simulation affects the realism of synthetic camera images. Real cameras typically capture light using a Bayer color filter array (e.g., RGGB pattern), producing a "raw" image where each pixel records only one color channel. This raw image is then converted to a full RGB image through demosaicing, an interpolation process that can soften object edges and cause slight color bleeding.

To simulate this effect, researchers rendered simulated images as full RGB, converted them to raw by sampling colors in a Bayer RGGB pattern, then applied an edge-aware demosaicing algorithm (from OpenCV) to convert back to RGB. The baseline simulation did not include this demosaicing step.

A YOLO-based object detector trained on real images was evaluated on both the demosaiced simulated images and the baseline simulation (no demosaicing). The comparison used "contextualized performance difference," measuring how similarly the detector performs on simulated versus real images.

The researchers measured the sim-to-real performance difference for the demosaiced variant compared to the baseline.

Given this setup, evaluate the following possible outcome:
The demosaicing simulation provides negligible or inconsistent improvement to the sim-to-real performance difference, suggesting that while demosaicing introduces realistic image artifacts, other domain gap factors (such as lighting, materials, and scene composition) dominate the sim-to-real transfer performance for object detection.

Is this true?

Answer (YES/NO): YES